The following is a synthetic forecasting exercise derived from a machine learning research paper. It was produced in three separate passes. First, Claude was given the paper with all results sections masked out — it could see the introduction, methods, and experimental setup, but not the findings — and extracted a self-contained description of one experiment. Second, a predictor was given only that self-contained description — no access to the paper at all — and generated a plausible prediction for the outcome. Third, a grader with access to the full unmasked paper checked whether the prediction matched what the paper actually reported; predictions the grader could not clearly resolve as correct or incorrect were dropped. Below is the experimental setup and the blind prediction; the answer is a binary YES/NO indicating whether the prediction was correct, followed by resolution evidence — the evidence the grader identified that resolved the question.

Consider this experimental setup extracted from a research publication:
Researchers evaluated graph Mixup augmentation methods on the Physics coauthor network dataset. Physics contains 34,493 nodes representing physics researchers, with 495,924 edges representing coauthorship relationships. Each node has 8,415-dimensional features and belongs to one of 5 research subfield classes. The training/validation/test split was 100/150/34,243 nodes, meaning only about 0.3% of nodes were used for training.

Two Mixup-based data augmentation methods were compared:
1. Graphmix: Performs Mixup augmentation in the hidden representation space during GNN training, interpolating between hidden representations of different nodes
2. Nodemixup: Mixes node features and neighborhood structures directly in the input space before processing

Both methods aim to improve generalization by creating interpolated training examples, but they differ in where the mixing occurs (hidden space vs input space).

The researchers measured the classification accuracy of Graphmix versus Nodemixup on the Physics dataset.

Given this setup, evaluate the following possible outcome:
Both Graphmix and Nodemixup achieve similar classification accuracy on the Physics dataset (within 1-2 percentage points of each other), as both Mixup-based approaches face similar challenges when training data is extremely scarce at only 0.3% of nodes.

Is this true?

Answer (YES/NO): YES